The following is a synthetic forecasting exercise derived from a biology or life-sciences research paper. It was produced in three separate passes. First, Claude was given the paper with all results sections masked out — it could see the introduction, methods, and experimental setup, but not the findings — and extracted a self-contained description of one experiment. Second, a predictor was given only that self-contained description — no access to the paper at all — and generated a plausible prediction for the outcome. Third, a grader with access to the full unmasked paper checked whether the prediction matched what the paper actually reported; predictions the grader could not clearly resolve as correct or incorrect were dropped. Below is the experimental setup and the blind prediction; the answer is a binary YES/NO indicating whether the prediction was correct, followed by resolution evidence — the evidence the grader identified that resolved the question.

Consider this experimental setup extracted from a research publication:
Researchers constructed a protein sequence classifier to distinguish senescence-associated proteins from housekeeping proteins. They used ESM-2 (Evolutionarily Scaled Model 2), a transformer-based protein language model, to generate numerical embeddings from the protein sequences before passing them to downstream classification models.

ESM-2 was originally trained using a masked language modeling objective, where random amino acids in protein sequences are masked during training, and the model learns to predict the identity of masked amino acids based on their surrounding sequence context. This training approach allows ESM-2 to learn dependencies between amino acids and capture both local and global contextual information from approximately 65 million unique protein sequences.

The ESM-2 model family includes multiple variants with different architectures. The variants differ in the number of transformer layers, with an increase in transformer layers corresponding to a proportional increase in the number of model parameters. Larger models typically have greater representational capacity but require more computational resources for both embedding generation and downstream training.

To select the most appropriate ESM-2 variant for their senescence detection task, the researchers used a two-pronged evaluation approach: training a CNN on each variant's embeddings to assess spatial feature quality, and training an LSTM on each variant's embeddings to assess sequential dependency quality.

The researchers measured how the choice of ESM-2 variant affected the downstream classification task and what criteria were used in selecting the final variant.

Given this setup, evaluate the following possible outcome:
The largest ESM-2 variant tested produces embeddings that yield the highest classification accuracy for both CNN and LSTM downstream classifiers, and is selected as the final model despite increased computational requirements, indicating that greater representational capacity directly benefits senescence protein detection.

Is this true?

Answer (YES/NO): NO